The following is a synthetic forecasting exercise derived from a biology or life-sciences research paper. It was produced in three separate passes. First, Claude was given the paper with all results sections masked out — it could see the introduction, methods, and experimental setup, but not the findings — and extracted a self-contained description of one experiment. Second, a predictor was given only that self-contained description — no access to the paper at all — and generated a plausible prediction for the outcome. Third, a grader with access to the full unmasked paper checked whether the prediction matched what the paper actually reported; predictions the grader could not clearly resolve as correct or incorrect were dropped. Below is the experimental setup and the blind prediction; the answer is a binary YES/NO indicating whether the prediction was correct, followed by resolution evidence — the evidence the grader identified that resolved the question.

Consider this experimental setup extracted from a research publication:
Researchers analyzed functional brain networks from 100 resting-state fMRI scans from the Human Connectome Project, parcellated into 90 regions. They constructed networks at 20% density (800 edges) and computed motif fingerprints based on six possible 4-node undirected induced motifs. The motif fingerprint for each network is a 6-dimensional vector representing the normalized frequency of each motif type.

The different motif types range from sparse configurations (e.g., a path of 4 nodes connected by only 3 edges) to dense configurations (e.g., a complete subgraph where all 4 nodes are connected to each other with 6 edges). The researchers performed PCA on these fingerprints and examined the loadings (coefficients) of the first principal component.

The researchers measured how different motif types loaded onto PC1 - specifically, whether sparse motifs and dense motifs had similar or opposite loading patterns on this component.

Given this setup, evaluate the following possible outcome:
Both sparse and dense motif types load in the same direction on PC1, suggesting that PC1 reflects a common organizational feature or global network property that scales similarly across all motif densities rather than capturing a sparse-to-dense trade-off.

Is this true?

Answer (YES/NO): NO